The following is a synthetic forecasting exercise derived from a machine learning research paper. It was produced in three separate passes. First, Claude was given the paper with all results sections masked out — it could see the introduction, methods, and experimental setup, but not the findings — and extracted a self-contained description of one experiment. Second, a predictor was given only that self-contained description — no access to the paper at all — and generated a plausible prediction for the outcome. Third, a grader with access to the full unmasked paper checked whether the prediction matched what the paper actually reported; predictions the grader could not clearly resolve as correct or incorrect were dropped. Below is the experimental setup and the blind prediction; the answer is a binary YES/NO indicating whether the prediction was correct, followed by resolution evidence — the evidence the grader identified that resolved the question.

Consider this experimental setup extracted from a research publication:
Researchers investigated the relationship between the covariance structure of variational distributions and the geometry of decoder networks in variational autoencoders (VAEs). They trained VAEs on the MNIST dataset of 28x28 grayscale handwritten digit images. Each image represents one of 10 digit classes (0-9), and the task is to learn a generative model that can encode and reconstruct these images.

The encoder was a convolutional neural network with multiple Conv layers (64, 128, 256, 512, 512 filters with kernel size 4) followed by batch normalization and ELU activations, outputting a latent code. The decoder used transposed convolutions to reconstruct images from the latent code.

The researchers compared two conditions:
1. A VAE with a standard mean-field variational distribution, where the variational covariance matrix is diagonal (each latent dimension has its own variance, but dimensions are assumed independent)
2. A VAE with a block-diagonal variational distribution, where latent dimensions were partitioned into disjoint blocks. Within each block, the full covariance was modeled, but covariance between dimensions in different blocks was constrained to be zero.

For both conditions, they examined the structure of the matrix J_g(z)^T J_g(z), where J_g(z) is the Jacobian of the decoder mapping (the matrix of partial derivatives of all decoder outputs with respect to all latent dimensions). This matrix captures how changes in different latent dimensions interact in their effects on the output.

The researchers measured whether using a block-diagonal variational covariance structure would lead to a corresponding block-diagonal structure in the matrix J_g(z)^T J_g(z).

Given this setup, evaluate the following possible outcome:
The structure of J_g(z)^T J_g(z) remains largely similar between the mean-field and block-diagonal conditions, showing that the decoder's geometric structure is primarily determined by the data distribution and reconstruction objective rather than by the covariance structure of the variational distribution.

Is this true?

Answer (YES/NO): NO